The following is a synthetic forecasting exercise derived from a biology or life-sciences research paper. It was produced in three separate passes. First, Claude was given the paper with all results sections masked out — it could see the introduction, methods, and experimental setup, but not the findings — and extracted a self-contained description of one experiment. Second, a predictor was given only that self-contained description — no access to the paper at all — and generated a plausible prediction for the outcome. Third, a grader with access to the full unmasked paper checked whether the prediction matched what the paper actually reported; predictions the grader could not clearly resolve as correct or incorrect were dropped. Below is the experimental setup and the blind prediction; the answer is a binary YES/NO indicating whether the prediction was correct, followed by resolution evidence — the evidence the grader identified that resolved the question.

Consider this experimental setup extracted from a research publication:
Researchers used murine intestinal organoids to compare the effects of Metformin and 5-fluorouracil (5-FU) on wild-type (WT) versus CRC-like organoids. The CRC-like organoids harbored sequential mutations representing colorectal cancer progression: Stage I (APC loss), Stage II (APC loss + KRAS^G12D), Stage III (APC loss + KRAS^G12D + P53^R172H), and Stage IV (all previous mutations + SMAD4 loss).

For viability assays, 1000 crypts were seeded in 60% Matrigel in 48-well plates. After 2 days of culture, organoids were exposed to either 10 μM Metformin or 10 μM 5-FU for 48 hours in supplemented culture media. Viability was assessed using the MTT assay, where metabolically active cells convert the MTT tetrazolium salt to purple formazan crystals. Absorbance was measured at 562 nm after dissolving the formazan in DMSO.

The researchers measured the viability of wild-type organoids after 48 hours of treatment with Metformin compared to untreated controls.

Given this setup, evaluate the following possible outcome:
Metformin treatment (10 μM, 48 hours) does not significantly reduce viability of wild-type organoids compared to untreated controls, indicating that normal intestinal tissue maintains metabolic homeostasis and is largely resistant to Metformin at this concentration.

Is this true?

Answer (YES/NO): YES